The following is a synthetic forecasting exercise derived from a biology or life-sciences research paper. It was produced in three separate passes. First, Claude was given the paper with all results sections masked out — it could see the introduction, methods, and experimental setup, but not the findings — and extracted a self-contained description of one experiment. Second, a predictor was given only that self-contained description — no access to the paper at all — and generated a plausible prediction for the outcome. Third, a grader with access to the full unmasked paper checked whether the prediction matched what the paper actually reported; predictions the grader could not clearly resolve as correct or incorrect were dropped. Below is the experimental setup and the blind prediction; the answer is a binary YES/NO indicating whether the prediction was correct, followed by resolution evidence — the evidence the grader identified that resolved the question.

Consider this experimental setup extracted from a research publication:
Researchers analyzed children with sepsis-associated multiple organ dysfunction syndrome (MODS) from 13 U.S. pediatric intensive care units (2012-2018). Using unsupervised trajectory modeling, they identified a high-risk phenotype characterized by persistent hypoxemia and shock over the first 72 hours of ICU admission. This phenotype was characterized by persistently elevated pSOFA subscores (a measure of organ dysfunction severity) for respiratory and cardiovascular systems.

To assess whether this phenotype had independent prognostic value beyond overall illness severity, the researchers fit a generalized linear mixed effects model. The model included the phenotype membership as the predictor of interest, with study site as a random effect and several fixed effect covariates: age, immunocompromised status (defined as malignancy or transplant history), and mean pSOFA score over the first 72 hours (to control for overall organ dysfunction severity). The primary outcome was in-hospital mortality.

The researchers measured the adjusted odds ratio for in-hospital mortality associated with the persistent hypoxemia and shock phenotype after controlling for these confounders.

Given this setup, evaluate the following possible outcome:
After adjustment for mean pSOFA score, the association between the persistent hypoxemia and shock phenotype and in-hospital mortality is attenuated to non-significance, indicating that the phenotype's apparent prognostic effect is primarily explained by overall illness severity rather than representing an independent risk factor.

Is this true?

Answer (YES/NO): NO